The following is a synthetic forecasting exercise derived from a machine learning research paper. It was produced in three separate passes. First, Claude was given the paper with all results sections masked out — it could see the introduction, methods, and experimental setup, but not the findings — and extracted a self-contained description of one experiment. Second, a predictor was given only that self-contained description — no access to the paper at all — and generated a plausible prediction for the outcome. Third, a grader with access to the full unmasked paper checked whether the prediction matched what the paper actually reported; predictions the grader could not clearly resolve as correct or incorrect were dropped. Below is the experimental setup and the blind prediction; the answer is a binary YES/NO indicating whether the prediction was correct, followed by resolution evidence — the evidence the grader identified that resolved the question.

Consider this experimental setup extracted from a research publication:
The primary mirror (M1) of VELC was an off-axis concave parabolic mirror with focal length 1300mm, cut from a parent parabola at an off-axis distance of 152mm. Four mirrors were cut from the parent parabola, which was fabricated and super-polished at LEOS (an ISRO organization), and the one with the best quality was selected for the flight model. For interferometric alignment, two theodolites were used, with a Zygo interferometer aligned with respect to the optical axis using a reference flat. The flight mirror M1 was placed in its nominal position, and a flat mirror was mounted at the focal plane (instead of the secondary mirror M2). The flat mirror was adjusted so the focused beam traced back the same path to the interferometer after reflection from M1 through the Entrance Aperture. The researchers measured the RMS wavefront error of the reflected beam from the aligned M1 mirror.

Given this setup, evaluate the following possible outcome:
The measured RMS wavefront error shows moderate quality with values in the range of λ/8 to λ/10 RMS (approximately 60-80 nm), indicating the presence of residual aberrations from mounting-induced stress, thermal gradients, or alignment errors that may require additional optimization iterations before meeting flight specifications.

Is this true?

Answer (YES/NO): NO